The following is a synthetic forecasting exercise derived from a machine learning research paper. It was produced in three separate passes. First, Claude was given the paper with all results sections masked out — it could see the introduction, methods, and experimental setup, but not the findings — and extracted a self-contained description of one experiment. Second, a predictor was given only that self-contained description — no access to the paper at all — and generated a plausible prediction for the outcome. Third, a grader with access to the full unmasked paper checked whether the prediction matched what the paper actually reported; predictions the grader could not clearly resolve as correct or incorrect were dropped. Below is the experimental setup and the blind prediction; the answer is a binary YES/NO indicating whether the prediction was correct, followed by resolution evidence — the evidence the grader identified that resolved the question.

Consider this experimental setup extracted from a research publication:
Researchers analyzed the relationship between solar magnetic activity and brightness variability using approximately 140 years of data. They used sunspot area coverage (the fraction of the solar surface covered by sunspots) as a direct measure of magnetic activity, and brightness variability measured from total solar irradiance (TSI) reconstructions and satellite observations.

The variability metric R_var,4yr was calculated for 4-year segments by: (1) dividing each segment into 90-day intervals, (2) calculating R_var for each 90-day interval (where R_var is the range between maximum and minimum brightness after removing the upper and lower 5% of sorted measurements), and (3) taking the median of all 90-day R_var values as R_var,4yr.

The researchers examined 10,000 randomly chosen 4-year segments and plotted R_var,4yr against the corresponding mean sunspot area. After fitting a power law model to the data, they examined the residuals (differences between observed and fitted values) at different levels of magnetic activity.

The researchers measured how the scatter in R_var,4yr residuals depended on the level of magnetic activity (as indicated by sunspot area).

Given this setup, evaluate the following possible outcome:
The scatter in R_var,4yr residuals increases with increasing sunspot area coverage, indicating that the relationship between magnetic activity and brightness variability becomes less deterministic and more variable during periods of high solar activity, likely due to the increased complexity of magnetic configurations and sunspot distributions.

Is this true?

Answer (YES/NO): NO